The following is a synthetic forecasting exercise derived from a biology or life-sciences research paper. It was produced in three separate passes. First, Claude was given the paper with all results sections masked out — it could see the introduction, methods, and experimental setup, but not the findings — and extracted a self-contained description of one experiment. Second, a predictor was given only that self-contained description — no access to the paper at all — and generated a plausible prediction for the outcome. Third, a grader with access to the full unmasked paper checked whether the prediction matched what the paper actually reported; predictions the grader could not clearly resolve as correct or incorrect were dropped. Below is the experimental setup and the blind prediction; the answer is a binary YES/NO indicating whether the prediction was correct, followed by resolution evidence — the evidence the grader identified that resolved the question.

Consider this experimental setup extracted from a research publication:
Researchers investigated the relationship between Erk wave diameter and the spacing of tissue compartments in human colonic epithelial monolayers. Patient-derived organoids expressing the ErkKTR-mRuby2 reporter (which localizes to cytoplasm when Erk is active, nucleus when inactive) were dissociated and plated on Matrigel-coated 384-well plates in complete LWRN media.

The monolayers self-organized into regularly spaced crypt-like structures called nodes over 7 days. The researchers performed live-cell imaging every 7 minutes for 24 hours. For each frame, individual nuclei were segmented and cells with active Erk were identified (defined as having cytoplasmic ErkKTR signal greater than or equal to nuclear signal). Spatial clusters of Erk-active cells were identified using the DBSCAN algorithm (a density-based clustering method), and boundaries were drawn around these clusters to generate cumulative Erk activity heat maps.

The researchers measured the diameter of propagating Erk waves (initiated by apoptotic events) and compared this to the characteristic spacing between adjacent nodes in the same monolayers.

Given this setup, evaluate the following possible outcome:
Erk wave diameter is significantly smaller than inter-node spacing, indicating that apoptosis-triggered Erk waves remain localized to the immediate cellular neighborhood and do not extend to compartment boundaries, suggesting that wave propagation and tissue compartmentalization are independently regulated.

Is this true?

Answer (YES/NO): NO